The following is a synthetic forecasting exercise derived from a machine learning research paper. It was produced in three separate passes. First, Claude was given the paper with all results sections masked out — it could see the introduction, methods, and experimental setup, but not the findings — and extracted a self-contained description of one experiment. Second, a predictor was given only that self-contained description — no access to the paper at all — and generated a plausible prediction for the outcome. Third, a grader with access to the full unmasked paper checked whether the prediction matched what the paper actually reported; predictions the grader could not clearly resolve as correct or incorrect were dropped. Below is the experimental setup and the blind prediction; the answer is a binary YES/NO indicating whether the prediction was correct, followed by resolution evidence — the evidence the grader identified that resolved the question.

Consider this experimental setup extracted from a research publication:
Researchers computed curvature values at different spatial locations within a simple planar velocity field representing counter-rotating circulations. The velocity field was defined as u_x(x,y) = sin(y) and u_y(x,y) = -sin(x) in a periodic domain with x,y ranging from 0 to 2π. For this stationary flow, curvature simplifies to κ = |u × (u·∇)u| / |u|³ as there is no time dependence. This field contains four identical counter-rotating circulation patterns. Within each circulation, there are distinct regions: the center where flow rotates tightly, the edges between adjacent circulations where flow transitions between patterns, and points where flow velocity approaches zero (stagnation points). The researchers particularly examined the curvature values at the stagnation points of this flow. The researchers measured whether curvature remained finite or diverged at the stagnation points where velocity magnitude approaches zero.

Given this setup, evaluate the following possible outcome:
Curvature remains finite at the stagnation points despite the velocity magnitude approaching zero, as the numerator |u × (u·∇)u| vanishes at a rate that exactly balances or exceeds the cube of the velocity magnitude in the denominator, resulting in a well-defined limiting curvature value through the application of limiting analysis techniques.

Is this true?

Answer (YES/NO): NO